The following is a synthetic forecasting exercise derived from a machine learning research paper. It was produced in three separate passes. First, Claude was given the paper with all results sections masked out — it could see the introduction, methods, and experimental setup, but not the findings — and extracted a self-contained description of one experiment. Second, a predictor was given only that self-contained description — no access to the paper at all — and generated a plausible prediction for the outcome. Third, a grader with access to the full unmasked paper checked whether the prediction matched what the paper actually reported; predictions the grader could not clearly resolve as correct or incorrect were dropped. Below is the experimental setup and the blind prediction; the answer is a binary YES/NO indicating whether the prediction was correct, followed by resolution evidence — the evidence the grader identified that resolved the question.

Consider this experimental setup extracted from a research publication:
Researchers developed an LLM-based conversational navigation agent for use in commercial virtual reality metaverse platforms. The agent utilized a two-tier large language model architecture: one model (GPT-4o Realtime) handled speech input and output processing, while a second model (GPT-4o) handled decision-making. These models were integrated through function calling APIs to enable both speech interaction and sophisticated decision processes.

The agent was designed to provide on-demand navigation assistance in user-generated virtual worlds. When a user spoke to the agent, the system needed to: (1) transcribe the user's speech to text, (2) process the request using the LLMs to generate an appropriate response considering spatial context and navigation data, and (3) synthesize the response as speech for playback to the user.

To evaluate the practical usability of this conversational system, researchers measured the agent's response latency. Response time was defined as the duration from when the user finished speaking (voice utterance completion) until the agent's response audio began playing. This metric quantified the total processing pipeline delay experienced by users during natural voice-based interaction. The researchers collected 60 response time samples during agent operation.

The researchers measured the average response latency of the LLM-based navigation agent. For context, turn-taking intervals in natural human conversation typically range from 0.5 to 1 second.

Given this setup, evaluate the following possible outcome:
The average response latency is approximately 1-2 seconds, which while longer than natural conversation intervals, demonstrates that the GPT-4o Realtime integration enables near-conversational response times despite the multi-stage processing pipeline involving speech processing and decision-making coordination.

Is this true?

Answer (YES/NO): NO